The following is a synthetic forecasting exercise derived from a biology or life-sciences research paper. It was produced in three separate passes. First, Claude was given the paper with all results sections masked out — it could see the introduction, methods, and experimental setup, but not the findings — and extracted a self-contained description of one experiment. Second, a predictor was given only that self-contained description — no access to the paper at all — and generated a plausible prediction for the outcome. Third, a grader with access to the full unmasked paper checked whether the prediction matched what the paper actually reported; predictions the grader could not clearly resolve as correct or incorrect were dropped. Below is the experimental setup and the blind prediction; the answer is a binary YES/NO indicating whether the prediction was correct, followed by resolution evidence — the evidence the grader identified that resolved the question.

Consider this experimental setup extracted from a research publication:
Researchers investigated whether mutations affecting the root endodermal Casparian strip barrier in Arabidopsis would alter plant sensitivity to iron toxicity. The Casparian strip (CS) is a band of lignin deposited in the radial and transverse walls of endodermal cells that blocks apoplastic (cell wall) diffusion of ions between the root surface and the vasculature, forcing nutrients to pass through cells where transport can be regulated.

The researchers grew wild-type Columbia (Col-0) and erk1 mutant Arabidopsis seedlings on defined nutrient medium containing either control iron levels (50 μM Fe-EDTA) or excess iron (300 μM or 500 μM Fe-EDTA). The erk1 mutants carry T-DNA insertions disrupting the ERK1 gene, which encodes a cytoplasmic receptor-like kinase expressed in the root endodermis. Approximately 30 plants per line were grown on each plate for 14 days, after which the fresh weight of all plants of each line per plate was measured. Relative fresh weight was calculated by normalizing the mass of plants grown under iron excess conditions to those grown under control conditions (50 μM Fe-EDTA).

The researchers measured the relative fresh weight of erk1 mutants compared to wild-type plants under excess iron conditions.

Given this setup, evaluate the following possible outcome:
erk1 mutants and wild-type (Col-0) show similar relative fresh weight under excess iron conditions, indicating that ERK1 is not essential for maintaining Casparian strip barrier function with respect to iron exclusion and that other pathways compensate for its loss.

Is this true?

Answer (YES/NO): NO